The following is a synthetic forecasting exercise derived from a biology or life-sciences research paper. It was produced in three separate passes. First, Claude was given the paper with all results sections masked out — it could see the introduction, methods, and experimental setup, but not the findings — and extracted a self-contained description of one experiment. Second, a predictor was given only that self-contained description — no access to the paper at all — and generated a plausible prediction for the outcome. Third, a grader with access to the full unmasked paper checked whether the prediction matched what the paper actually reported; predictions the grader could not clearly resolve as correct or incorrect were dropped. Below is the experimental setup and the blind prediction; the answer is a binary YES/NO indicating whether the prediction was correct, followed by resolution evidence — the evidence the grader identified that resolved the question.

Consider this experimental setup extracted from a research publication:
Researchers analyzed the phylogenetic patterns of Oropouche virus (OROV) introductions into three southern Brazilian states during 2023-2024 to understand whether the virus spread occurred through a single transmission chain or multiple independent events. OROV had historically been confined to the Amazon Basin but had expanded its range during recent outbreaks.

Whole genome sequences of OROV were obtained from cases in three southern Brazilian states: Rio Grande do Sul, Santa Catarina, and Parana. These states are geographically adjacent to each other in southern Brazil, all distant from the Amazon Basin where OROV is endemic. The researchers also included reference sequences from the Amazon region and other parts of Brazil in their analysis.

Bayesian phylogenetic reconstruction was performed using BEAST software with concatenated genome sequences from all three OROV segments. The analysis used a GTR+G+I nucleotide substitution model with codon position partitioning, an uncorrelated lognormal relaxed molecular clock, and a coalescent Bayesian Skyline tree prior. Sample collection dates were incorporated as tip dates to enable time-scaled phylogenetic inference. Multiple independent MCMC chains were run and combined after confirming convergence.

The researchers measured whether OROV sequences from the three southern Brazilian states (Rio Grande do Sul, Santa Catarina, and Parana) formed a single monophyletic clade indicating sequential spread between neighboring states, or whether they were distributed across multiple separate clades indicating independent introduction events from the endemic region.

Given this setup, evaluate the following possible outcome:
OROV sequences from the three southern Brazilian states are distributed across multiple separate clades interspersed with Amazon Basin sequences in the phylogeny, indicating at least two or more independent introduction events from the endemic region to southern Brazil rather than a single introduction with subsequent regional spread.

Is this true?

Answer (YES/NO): YES